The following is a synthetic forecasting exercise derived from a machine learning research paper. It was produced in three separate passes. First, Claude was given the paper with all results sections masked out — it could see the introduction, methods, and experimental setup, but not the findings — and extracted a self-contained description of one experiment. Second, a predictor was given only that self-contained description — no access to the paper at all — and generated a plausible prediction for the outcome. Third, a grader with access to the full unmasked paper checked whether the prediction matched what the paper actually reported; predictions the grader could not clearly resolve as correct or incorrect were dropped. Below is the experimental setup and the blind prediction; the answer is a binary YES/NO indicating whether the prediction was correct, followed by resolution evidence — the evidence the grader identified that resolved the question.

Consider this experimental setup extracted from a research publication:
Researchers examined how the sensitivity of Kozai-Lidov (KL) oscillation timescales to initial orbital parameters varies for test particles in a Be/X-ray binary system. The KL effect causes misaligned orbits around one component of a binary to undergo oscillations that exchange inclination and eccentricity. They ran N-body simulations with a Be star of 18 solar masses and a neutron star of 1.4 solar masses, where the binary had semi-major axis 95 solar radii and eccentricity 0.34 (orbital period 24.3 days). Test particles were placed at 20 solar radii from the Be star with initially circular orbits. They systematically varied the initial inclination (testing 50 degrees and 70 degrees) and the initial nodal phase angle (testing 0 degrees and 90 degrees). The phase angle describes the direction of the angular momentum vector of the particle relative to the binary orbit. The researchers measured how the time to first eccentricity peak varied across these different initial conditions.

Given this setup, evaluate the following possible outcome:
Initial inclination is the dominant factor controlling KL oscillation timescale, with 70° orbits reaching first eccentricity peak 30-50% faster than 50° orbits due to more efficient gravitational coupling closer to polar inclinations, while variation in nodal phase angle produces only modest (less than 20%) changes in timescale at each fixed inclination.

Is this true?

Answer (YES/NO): NO